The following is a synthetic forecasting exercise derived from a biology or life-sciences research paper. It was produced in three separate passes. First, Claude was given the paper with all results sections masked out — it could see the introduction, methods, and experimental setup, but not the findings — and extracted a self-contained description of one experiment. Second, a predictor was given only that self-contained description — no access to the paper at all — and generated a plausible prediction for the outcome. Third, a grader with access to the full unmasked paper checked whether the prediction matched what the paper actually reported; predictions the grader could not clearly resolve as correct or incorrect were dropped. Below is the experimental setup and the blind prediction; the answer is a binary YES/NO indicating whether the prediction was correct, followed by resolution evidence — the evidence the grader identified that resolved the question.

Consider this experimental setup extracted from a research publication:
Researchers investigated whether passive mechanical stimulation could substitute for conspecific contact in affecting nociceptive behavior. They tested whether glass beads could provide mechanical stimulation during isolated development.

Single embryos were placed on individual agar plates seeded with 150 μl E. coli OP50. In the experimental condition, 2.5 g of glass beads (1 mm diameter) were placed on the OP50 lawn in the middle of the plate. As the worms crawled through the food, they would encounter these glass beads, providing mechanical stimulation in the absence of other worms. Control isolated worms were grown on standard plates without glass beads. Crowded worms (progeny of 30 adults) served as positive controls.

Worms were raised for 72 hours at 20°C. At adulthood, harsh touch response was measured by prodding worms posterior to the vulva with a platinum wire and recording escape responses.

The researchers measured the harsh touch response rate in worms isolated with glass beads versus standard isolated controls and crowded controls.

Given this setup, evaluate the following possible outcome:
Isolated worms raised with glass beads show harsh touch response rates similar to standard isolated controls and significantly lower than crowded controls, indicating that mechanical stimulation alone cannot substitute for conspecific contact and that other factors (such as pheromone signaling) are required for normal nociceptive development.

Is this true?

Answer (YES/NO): NO